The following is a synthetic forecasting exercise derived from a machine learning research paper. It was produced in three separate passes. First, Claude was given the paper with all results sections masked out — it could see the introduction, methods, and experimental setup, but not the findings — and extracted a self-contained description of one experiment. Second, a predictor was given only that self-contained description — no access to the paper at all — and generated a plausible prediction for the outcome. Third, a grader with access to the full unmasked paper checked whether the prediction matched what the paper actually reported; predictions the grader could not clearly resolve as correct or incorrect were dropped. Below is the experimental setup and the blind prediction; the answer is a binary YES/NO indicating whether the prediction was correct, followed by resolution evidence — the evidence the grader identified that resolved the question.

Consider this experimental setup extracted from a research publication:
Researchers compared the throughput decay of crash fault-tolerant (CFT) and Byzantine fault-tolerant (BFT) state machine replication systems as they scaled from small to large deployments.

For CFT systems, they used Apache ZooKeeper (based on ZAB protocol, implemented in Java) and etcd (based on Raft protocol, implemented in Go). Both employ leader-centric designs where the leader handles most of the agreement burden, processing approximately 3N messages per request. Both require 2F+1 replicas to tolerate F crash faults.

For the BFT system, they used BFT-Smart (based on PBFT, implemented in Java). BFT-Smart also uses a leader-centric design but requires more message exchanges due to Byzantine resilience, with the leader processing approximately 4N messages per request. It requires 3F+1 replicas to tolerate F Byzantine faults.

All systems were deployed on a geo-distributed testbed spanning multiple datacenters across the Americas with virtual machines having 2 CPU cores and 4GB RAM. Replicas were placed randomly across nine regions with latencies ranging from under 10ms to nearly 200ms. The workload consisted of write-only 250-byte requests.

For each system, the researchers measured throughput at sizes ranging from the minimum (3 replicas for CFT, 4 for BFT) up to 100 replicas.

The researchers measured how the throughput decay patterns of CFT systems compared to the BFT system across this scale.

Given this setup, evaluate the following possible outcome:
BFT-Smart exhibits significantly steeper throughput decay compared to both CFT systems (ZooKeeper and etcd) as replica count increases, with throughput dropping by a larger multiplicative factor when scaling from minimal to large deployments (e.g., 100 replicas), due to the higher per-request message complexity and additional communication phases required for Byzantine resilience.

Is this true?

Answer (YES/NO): NO